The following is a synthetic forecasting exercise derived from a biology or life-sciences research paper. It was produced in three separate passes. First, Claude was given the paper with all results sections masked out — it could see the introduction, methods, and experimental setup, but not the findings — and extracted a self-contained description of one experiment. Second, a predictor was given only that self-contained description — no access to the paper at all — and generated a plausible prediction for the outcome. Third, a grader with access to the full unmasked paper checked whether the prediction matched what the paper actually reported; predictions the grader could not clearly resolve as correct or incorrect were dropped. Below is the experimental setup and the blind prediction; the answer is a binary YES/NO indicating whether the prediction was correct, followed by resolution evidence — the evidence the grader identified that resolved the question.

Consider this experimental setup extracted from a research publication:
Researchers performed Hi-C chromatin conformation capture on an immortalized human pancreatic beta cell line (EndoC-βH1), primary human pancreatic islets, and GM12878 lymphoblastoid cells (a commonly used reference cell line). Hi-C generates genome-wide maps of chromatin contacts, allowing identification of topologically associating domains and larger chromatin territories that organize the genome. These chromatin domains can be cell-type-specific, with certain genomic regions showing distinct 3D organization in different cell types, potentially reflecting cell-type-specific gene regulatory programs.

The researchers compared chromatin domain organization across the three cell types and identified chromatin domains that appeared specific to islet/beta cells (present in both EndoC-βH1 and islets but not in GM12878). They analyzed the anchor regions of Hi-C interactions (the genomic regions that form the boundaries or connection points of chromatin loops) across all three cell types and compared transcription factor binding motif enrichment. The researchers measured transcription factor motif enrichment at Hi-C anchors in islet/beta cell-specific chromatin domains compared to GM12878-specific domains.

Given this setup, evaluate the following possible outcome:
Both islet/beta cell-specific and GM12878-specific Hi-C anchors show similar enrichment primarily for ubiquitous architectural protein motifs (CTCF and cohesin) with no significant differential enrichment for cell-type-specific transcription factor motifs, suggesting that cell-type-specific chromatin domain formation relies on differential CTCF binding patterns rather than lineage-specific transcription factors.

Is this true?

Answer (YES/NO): NO